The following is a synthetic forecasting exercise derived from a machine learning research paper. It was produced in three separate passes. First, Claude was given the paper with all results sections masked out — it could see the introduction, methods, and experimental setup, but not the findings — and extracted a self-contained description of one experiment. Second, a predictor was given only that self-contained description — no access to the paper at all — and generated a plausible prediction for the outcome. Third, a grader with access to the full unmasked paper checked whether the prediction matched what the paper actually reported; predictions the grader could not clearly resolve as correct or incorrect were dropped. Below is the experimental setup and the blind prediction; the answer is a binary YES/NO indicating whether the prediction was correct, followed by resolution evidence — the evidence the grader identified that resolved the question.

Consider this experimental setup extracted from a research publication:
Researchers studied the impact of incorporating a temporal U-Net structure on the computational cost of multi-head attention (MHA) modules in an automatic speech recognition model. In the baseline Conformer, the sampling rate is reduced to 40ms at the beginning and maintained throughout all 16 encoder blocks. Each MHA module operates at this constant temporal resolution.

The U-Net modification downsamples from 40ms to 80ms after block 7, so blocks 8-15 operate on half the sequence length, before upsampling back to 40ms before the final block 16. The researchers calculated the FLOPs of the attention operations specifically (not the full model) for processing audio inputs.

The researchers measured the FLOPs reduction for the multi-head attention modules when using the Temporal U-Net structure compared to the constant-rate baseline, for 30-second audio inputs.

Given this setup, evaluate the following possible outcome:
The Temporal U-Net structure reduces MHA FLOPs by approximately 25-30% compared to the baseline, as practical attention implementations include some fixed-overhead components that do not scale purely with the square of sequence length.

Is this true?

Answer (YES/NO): NO